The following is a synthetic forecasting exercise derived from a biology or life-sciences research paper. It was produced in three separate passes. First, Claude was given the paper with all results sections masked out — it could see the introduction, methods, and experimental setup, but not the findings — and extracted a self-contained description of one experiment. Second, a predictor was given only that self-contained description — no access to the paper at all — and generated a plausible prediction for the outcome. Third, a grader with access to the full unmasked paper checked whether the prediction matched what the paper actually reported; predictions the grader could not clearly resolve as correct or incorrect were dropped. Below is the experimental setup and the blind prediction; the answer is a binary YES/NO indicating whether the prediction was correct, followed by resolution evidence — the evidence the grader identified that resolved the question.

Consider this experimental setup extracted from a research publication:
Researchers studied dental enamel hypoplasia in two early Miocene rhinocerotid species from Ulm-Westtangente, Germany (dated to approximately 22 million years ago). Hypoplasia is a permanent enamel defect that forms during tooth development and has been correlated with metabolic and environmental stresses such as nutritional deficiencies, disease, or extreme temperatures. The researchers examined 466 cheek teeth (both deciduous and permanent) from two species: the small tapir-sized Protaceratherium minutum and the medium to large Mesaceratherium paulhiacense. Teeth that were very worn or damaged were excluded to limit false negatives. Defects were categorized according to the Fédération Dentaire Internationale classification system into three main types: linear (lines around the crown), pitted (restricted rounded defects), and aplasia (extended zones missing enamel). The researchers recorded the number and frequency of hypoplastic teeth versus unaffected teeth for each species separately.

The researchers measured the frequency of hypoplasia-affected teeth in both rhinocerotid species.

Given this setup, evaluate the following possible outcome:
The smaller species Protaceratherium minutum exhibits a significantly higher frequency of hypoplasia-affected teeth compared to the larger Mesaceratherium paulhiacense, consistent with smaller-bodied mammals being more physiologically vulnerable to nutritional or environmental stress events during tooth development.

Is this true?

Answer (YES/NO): NO